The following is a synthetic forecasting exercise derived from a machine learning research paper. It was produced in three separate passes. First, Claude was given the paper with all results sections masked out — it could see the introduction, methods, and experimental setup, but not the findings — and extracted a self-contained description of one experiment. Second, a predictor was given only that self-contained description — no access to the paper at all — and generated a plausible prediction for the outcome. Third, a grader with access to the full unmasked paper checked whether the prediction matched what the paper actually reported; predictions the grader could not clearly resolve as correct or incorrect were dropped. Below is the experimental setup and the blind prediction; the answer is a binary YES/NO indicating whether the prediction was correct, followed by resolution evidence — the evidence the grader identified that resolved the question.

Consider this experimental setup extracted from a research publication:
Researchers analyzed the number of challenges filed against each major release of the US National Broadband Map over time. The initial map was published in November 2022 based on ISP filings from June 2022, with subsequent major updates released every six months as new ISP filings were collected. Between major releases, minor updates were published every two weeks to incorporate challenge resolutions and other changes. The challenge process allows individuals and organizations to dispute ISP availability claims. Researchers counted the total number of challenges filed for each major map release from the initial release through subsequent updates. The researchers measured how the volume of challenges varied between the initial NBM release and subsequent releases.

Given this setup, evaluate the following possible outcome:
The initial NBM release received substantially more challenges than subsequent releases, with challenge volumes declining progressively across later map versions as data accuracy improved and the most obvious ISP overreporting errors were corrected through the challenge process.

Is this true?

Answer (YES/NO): YES